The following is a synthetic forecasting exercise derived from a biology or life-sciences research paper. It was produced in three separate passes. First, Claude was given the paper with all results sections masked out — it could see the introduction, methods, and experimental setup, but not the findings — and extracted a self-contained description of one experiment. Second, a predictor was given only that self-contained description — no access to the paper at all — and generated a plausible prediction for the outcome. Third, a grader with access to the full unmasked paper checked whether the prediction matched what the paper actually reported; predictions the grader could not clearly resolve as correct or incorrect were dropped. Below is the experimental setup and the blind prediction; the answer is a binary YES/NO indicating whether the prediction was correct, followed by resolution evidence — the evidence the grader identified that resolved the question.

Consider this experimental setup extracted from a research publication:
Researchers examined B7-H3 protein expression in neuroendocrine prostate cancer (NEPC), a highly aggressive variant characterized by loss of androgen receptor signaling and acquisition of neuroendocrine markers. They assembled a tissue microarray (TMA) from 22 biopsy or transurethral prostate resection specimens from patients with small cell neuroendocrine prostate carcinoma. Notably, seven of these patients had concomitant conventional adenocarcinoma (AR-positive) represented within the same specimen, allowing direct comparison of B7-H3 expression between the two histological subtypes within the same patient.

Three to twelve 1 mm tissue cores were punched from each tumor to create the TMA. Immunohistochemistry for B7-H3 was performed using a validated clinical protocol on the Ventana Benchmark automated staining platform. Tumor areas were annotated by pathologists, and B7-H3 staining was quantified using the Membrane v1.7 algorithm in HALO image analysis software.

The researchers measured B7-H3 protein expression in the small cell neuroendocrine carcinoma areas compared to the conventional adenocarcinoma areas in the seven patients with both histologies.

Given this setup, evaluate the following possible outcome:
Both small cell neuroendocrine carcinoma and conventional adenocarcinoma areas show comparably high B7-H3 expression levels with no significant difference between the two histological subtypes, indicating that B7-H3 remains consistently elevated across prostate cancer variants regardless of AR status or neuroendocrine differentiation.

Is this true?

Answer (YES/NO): YES